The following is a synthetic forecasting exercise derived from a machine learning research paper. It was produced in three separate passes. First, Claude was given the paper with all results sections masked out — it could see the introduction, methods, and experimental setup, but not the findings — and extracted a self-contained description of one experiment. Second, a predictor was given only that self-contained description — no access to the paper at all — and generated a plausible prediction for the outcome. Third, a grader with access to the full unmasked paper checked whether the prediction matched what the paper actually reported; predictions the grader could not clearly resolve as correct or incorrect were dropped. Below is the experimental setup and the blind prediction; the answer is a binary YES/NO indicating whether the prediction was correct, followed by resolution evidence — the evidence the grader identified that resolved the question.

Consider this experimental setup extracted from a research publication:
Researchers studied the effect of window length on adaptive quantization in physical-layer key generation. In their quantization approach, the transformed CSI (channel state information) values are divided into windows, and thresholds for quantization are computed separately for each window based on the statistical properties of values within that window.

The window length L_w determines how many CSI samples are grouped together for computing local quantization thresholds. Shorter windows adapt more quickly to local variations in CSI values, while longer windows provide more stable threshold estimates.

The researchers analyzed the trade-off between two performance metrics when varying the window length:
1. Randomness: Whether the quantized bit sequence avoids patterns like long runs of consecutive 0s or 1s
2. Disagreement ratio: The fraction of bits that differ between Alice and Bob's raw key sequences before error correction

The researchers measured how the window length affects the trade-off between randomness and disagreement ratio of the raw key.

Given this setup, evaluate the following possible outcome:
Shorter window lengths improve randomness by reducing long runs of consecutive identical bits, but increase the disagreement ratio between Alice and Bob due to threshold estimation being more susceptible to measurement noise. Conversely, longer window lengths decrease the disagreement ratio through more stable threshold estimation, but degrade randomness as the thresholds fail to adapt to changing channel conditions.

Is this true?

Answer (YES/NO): NO